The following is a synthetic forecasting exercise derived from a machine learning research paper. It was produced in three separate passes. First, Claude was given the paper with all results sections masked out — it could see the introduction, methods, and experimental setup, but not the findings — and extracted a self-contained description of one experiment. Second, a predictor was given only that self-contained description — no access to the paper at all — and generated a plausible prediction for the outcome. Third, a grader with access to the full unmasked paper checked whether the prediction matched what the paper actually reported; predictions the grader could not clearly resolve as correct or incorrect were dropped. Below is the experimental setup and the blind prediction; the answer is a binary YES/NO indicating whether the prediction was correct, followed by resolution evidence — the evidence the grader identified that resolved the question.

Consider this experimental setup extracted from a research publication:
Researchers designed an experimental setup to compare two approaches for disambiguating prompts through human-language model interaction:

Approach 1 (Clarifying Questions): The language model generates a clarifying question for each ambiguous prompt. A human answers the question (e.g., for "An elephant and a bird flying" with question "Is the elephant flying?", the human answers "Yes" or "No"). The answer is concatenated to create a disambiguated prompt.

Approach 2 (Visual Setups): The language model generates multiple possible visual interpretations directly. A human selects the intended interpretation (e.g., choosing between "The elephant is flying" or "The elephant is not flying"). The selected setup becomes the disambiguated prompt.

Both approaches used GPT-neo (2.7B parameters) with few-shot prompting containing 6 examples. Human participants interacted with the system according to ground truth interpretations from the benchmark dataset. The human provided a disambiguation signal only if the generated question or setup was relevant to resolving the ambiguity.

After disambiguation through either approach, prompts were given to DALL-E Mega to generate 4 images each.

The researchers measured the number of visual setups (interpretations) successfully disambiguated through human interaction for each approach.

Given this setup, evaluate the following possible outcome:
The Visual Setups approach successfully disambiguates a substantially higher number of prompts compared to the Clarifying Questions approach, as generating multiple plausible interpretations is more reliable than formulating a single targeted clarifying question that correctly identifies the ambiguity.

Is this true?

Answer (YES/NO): NO